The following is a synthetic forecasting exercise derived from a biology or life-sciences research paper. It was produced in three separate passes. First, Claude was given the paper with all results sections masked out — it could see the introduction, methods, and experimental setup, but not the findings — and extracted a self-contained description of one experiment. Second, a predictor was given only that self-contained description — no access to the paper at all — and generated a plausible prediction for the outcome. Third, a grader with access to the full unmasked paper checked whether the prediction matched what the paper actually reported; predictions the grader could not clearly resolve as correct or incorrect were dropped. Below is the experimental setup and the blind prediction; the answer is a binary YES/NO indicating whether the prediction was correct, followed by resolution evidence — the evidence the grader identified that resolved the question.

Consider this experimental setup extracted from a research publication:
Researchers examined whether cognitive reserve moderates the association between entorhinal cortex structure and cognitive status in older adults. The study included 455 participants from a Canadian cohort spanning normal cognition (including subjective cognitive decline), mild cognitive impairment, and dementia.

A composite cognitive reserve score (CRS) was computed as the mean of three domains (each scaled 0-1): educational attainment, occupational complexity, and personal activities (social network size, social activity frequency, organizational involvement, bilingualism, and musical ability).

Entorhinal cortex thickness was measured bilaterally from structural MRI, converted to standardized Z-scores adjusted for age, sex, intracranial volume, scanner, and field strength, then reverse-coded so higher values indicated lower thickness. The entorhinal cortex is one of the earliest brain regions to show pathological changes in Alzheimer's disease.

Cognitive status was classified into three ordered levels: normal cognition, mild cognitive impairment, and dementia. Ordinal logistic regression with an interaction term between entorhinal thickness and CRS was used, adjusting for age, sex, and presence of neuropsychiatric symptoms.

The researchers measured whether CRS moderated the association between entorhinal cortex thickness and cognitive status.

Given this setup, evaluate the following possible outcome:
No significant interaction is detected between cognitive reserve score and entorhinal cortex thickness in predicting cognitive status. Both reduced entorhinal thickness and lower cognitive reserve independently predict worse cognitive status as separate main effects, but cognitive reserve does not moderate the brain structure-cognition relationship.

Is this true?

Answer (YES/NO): NO